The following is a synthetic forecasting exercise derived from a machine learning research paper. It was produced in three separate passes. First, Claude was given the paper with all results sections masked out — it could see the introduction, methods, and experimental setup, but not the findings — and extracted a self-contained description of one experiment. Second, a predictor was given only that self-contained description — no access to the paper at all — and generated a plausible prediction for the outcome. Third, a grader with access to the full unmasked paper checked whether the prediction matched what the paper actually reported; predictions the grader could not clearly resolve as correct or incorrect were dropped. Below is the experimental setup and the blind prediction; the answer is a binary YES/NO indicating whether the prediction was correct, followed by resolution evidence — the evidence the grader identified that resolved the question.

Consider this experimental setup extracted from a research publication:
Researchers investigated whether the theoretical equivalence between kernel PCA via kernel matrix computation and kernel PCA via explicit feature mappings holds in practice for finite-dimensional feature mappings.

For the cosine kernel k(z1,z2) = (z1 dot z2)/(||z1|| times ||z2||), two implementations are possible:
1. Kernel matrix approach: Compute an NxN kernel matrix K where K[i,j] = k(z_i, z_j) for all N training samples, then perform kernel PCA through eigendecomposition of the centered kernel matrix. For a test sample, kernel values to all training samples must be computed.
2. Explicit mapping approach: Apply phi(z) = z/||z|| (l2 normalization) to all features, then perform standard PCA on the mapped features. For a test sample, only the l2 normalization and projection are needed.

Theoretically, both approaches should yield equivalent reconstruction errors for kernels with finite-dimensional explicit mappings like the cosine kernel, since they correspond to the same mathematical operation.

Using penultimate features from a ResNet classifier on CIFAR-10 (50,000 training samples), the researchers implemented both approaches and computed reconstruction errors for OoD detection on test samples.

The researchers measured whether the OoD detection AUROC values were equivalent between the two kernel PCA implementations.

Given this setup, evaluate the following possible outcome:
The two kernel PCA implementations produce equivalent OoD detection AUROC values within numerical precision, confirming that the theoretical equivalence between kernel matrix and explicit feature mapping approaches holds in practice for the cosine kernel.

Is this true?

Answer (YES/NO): NO